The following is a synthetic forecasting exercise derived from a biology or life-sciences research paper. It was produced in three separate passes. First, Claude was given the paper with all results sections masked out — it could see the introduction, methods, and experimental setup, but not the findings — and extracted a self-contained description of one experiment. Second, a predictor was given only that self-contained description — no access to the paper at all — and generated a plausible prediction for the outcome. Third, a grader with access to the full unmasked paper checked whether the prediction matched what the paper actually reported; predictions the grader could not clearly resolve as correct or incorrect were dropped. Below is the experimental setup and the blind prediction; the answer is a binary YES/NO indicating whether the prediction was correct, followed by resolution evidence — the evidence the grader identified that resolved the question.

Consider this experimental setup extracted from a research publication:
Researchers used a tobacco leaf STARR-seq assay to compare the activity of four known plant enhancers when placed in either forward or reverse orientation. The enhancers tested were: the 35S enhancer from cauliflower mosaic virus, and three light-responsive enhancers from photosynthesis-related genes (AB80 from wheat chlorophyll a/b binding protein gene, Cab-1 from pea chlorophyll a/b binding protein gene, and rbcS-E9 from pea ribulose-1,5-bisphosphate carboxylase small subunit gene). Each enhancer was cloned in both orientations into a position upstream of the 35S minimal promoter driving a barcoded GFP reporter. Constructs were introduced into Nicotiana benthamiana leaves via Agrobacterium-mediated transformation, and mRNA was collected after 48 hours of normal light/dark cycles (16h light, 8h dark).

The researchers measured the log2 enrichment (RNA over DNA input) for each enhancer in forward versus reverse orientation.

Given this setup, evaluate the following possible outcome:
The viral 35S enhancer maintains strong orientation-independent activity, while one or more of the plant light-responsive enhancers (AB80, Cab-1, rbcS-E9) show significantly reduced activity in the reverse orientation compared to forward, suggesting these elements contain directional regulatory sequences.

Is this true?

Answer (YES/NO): NO